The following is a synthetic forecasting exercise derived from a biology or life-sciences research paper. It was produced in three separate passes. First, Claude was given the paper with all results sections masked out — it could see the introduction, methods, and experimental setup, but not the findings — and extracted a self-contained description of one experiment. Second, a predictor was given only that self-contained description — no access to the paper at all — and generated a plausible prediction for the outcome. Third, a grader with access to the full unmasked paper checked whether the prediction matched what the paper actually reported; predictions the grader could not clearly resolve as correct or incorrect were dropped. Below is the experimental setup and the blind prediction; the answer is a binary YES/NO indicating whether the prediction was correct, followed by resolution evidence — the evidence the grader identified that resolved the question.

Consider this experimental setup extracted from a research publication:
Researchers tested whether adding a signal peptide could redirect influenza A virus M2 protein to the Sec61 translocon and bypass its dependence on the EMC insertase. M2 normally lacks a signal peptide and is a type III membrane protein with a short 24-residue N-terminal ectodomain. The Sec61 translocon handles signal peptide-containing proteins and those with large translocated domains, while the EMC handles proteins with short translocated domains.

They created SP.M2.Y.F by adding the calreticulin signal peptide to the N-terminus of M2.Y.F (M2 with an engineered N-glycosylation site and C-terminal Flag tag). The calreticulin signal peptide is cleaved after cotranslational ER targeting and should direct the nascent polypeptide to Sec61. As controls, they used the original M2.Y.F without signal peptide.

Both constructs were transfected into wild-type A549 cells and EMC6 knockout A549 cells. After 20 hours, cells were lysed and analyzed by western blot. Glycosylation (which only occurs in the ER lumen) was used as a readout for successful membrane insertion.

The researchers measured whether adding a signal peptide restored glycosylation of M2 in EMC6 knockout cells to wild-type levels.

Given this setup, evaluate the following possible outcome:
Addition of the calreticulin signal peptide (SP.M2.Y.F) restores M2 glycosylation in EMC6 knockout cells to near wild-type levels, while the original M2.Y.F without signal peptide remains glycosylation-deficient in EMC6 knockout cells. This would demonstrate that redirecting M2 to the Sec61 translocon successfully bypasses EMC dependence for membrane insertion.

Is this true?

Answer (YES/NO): NO